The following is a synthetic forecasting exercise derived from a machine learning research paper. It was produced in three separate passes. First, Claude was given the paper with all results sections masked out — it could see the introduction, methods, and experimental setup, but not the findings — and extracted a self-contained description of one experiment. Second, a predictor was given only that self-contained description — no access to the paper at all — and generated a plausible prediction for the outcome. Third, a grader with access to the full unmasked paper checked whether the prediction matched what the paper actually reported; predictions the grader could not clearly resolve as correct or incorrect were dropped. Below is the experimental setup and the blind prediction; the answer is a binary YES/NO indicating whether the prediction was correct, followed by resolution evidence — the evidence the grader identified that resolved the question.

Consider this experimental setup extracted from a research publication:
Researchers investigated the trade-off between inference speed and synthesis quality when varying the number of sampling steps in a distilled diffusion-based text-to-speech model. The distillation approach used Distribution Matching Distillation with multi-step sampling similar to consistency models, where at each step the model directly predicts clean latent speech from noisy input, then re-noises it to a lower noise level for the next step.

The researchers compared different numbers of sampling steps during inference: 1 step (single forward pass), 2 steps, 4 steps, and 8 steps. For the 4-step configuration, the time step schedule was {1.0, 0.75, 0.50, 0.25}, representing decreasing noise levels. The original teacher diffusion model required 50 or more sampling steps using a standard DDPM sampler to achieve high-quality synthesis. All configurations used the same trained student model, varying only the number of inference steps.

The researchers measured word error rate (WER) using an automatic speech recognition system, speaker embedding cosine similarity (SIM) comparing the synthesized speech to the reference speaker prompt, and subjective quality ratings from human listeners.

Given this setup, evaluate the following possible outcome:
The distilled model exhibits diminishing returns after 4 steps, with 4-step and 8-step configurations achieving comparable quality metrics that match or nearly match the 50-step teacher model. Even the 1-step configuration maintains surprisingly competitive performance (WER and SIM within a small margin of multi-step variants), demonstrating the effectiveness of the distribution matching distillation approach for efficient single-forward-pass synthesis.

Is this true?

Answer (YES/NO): NO